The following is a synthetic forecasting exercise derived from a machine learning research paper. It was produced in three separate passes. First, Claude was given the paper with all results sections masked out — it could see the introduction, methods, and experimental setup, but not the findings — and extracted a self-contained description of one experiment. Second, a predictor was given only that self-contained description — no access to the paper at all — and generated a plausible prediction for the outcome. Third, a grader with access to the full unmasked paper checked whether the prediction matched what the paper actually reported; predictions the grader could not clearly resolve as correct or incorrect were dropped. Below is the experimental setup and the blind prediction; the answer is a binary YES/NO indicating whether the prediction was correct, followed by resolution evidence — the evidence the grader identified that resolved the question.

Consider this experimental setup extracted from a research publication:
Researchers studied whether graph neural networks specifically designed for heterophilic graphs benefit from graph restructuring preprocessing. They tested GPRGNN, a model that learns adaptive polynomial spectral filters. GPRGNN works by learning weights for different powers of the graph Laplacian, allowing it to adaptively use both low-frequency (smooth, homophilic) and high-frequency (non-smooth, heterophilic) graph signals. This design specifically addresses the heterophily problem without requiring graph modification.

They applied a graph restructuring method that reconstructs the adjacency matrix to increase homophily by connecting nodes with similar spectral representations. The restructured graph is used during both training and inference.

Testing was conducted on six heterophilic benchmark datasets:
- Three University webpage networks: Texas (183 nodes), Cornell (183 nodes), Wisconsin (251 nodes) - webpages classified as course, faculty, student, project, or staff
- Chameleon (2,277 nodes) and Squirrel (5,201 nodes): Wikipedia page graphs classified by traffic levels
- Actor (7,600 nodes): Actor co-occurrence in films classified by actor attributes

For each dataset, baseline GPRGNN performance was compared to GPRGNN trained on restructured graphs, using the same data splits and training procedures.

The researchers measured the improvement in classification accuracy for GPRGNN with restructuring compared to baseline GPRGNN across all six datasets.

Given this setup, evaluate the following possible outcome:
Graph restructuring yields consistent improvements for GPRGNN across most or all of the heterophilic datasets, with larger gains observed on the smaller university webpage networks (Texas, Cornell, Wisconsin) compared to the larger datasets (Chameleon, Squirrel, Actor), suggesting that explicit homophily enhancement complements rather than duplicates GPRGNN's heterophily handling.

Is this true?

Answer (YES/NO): NO